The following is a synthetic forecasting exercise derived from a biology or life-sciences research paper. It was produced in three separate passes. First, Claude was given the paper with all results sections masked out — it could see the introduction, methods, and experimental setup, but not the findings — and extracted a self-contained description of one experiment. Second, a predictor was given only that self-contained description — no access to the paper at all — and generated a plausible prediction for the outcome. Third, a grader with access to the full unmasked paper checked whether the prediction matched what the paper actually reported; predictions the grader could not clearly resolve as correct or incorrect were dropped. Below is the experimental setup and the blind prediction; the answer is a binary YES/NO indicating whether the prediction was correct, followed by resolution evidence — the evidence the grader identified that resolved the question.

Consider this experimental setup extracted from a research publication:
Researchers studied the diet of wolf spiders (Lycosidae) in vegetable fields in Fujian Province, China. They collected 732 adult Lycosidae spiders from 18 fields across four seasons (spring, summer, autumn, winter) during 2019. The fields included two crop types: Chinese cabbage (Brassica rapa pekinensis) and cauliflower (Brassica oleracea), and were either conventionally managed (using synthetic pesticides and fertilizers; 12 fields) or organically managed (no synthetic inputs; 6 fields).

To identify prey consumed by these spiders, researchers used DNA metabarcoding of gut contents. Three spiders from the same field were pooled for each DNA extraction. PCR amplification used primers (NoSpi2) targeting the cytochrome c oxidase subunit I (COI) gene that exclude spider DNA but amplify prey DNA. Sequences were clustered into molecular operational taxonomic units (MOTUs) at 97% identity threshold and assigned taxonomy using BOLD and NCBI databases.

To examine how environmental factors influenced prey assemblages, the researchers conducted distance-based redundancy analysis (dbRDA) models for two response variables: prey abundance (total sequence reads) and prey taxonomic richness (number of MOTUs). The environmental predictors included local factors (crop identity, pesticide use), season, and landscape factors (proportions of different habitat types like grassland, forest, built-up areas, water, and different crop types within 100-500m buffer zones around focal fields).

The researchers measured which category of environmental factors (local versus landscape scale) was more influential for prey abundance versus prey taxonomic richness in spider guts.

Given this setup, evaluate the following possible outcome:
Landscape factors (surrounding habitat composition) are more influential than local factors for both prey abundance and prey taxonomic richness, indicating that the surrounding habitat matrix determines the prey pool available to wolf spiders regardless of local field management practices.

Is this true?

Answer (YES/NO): NO